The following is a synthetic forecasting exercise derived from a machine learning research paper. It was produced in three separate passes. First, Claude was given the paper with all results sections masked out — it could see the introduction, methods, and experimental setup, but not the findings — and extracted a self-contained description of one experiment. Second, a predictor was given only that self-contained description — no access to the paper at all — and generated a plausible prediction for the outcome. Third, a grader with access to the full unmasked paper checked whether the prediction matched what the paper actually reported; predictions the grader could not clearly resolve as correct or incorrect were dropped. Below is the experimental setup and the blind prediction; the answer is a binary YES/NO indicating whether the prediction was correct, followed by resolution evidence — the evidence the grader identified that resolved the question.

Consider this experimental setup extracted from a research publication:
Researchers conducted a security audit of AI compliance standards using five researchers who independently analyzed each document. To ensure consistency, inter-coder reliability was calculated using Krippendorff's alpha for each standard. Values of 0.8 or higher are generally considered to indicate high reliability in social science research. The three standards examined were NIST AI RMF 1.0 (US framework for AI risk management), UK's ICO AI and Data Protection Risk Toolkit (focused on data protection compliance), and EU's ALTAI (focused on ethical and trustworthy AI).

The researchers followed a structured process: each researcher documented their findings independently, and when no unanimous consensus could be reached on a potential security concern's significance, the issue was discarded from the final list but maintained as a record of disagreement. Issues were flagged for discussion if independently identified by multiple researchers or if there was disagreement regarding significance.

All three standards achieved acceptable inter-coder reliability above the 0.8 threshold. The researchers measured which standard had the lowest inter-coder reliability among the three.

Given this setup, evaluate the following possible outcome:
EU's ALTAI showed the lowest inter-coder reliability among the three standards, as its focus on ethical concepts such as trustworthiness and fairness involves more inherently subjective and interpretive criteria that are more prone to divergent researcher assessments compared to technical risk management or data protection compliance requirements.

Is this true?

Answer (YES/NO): NO